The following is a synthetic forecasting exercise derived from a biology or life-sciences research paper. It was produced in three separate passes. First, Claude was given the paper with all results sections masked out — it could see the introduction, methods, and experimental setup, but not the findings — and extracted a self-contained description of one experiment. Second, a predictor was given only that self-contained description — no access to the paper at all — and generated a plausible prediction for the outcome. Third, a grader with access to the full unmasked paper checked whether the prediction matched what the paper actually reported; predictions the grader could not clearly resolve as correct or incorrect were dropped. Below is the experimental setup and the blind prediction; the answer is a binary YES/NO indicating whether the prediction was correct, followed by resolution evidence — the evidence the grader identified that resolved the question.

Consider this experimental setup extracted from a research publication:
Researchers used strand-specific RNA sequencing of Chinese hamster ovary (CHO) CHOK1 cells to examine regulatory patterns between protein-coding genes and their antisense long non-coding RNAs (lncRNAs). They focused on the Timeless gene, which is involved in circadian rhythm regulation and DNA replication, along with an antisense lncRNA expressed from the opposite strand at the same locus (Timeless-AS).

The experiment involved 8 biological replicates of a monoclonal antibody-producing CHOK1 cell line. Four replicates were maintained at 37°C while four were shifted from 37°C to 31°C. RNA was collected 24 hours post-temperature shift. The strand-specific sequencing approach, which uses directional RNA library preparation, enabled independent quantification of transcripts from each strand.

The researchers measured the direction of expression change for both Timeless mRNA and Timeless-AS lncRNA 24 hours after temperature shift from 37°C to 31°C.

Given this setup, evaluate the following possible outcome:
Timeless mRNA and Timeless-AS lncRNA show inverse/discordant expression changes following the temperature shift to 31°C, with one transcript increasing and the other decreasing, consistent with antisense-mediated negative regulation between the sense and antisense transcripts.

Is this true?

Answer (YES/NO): NO